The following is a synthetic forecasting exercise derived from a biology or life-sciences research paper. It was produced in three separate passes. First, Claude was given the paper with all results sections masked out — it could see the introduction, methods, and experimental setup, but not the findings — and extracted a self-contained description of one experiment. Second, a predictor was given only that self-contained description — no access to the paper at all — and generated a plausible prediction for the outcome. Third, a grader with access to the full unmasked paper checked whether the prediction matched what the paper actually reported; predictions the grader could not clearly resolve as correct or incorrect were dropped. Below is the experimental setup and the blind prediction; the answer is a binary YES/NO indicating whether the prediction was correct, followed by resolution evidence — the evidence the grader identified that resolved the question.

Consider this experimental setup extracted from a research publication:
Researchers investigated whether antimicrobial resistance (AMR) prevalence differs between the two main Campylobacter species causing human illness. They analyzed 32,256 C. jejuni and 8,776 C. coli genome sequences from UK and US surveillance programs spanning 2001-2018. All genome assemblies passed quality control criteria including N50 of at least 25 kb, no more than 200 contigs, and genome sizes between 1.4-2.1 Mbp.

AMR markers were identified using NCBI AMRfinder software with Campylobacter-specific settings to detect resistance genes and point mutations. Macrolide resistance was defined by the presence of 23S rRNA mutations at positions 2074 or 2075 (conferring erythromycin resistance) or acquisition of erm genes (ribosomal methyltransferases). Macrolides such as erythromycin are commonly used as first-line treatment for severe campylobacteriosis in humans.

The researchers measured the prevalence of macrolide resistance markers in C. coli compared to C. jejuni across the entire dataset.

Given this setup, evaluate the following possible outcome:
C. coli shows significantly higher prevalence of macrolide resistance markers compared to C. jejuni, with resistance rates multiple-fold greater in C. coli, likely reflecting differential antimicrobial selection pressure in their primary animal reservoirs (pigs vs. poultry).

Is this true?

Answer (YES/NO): YES